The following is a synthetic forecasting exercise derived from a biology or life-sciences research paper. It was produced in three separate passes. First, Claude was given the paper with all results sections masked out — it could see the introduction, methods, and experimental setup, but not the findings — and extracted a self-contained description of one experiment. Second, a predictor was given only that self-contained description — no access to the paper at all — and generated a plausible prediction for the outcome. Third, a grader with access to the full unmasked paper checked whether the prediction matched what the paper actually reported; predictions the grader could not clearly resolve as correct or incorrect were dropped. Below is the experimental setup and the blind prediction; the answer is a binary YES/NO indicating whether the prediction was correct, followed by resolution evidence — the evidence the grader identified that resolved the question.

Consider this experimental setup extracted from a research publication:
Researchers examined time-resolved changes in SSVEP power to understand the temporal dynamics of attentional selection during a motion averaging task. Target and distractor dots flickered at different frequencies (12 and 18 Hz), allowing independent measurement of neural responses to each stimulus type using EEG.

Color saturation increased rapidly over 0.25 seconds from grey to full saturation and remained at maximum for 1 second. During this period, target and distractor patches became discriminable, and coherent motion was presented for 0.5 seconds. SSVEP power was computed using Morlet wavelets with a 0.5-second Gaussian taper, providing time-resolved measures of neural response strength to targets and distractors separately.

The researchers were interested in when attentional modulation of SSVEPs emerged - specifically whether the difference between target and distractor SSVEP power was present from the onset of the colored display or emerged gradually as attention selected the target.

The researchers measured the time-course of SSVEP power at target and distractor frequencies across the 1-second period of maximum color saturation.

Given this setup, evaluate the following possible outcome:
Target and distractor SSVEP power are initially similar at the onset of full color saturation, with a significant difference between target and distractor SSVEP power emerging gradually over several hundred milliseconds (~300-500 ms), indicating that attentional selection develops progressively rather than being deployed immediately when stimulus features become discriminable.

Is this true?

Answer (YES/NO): NO